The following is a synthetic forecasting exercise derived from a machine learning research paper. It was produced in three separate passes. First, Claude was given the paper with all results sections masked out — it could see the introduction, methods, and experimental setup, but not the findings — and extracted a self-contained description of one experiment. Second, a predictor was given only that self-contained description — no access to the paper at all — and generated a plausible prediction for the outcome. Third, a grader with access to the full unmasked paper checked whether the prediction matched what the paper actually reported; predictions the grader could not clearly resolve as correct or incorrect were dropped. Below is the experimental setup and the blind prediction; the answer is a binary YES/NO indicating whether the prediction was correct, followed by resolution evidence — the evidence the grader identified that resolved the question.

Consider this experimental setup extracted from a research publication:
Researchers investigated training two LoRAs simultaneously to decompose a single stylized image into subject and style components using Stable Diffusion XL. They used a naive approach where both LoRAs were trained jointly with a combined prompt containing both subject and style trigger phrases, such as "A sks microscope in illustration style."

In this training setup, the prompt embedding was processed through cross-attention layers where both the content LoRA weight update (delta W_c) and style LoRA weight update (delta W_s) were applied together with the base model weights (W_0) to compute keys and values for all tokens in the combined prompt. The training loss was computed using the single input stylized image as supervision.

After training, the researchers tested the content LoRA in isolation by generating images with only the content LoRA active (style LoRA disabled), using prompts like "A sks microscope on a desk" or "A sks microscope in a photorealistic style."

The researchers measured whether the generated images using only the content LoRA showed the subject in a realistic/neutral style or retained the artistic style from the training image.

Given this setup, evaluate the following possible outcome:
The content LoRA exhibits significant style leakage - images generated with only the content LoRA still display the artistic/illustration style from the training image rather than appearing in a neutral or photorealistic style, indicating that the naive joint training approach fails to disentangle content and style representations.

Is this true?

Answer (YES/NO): YES